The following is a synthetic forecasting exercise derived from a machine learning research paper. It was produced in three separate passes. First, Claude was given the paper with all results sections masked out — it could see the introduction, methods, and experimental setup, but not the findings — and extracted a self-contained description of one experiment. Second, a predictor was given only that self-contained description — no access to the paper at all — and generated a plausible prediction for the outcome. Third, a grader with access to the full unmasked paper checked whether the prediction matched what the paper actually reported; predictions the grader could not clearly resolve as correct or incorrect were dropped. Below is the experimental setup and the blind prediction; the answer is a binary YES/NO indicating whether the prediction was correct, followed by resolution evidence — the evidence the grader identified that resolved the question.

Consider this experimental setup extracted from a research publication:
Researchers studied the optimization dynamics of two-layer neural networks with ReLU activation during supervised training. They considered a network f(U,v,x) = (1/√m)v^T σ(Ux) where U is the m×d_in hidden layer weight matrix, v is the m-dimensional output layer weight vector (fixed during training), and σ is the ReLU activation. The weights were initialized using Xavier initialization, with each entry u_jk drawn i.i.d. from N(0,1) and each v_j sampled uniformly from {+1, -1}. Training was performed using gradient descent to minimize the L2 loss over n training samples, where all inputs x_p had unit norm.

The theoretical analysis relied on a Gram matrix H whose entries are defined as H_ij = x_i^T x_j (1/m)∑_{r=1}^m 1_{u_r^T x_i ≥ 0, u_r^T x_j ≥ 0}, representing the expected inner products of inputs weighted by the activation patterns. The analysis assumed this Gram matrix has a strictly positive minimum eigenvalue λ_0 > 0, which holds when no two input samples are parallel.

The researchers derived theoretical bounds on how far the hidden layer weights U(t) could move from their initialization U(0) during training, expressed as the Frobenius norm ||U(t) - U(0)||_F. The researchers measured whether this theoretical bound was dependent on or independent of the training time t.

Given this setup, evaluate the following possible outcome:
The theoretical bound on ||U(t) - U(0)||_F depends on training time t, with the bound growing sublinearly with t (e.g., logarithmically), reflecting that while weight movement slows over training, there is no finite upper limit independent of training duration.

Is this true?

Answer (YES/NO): NO